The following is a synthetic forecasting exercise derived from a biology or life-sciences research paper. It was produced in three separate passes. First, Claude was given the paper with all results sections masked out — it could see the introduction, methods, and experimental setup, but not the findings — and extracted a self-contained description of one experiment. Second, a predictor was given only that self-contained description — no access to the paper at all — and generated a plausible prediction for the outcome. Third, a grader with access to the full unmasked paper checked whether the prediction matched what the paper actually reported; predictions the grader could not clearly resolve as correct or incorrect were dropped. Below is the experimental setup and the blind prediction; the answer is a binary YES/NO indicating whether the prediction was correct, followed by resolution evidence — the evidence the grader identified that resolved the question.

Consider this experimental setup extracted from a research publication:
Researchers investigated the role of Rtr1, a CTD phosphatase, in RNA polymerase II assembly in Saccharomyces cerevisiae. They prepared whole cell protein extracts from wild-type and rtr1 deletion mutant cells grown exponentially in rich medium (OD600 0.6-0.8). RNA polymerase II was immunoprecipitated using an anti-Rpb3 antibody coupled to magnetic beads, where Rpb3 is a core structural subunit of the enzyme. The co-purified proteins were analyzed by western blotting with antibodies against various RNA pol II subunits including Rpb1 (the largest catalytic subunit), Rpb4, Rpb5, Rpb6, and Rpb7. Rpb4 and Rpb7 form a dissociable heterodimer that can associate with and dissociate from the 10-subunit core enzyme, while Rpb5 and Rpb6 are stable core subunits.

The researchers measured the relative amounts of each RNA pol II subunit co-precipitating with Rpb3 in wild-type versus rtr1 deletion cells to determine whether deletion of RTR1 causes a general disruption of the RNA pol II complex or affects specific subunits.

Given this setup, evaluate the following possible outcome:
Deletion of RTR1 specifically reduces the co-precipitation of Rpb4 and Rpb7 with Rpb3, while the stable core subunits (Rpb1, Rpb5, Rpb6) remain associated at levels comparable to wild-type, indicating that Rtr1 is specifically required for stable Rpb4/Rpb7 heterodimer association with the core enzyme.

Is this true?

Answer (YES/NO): NO